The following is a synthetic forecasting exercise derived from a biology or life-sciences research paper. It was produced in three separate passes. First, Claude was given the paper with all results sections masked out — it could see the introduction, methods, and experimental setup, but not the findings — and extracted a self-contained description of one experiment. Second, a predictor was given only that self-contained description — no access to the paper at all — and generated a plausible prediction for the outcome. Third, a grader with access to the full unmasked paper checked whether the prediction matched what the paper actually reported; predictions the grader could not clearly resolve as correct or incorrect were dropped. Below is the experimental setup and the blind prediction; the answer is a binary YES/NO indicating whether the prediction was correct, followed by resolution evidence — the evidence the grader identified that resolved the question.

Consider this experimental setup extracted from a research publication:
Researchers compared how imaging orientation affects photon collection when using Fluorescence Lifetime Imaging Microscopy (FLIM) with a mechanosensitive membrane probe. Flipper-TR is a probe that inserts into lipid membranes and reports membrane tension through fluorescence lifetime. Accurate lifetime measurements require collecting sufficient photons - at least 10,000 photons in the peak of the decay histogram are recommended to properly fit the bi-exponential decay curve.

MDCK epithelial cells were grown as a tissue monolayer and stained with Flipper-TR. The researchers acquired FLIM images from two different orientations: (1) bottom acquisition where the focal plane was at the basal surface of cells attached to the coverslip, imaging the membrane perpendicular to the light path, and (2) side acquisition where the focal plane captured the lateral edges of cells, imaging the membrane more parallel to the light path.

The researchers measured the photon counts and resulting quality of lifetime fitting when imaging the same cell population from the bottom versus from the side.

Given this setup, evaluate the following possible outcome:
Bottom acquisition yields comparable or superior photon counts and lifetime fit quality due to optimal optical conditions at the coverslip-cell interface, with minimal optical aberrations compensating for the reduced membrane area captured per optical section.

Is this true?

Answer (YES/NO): YES